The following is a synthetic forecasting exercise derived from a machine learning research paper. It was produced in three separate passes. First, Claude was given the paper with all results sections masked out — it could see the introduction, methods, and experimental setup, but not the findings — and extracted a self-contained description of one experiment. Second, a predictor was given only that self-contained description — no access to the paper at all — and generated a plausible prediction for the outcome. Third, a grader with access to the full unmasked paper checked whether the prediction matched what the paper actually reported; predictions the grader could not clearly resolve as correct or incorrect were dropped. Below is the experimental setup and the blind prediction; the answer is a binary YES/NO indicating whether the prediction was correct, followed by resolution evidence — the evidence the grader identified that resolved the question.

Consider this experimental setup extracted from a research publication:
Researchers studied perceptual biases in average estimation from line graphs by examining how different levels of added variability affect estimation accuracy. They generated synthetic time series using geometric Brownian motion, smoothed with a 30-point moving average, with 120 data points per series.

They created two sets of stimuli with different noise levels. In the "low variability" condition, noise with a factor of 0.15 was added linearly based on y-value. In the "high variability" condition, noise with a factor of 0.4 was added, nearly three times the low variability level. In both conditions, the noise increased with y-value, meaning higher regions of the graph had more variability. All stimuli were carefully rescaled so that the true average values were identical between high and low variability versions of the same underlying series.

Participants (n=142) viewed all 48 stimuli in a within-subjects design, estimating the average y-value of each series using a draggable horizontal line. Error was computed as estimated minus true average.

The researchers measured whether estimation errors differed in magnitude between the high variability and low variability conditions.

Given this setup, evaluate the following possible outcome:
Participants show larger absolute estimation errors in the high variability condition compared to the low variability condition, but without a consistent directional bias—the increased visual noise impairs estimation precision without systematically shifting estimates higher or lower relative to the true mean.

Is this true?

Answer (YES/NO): NO